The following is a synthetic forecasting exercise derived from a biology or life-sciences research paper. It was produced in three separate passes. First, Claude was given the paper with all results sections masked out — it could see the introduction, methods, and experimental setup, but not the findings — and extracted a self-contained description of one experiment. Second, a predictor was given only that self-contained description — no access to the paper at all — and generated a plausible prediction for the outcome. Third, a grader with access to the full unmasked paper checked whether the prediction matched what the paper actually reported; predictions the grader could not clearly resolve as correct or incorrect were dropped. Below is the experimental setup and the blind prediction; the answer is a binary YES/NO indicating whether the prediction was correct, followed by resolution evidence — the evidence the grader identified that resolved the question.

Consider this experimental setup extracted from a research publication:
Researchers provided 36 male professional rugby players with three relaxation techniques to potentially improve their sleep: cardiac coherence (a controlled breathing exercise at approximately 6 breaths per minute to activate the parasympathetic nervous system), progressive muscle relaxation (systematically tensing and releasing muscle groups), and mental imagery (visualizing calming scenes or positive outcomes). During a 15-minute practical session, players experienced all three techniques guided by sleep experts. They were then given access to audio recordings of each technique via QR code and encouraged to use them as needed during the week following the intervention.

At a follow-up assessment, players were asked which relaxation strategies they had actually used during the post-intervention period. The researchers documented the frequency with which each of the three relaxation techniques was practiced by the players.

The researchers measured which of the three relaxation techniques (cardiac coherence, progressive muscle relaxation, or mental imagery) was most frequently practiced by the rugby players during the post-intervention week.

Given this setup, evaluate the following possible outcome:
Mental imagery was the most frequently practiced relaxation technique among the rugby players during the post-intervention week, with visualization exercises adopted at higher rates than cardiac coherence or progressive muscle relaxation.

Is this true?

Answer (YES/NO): NO